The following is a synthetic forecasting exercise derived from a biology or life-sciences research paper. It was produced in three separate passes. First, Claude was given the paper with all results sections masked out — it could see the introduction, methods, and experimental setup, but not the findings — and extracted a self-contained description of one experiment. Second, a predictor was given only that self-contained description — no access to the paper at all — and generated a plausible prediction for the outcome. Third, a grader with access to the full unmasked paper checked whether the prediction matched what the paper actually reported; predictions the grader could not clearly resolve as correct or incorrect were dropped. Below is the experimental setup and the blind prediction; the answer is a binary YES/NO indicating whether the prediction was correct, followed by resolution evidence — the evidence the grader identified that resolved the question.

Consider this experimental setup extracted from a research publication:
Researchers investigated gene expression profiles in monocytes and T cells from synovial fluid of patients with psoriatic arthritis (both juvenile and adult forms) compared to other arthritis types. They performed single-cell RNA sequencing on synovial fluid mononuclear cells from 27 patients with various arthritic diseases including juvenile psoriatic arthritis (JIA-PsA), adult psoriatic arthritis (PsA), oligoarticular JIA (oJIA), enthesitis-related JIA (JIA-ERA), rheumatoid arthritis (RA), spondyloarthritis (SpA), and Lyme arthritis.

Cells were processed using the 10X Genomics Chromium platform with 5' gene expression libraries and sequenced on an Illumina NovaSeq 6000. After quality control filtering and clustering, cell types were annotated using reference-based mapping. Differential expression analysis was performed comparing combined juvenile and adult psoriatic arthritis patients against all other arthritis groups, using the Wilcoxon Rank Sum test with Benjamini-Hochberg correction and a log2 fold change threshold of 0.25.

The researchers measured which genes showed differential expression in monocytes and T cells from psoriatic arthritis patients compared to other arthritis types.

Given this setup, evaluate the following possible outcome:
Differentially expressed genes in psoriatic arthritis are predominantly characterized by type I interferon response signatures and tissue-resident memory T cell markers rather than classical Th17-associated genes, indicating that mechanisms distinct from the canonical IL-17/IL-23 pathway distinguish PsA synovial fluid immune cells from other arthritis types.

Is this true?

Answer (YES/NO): NO